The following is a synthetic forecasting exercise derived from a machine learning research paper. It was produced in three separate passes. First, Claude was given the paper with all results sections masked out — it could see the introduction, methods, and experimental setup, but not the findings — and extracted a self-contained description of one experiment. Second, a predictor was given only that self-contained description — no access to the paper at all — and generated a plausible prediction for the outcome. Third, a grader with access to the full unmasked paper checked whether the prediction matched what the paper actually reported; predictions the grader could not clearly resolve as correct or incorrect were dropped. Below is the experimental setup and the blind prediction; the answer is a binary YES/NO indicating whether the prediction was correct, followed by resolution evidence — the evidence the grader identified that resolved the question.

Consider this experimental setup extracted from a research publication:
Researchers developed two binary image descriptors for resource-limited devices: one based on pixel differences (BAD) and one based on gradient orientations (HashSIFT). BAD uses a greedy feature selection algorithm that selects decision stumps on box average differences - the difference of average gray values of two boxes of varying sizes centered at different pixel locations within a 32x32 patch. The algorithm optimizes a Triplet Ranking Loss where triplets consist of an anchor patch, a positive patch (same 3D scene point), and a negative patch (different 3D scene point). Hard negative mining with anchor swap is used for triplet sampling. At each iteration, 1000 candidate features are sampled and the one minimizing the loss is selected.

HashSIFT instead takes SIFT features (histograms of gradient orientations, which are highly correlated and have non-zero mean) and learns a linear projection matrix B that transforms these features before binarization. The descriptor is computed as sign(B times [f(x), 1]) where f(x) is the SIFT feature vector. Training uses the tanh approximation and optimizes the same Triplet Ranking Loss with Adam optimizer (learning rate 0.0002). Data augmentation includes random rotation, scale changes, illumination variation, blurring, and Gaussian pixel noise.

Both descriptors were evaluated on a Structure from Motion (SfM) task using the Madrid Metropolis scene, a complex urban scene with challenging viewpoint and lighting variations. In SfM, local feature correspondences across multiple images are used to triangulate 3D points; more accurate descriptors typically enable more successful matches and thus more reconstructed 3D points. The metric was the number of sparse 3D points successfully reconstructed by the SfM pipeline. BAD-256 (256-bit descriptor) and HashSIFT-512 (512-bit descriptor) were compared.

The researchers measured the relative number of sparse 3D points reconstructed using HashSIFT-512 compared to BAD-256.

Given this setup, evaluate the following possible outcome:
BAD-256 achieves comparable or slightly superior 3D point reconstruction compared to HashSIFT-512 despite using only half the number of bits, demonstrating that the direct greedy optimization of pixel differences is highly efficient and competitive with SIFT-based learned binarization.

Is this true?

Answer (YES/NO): NO